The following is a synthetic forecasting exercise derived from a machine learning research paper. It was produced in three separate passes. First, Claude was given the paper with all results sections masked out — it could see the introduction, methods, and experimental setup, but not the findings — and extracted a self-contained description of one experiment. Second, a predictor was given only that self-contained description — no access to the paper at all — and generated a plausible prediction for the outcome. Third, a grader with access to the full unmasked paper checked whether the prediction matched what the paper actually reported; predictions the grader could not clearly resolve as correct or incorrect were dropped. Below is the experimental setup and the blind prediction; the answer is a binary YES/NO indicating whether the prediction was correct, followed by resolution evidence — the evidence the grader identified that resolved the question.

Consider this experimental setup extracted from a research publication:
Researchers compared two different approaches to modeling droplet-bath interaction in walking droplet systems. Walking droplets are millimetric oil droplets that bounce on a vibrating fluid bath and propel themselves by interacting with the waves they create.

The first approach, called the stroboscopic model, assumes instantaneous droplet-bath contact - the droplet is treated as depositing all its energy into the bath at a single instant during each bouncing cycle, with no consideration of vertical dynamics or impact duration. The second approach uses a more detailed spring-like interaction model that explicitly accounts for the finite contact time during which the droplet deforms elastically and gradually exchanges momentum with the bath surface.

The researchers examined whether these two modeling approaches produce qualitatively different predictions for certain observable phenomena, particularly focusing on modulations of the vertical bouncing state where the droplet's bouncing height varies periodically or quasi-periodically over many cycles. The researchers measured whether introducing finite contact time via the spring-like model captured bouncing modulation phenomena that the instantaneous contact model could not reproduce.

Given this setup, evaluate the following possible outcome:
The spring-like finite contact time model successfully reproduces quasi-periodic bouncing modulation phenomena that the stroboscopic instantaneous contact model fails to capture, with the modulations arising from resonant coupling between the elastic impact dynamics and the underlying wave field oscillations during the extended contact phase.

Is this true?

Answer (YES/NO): NO